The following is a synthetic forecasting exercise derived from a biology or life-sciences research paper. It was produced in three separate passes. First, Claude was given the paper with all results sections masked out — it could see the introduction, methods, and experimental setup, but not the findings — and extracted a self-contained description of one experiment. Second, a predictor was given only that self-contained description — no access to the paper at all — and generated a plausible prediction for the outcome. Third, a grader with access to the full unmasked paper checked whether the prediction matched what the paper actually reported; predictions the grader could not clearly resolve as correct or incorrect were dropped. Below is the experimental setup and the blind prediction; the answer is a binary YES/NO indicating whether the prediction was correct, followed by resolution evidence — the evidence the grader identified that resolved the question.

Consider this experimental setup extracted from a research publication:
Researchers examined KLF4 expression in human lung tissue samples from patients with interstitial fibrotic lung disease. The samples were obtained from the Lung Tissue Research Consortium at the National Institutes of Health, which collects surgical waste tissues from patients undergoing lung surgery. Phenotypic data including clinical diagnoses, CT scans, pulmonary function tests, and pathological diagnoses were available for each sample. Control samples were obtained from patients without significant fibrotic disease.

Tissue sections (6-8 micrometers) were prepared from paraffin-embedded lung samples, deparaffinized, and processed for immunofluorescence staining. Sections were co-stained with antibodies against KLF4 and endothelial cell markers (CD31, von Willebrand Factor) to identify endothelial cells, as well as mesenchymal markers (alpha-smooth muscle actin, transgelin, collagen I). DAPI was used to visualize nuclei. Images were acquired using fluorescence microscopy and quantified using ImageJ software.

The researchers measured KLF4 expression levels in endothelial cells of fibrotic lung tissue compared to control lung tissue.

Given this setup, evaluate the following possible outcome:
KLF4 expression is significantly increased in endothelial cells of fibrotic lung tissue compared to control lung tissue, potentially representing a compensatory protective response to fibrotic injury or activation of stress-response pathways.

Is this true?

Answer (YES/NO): NO